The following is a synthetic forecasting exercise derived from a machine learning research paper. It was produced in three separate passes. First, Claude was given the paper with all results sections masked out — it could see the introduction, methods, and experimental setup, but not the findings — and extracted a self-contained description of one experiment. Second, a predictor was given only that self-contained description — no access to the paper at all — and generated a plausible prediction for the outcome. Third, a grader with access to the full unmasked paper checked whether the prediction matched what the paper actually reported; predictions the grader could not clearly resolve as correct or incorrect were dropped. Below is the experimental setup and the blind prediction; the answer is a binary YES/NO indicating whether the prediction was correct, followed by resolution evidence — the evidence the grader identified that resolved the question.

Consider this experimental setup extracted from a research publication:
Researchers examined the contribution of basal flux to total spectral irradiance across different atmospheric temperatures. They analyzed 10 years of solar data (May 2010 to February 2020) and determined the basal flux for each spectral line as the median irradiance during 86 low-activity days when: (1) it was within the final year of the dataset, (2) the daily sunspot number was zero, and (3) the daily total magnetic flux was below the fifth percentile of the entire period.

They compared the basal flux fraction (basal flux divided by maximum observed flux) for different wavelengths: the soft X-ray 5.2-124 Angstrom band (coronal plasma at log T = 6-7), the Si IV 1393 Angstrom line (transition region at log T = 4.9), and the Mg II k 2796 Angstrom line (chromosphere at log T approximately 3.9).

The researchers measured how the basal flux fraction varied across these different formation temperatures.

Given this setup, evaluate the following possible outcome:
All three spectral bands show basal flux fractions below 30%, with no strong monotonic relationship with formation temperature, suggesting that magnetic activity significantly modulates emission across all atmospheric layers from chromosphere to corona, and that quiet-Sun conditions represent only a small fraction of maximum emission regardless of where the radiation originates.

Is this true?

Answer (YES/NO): NO